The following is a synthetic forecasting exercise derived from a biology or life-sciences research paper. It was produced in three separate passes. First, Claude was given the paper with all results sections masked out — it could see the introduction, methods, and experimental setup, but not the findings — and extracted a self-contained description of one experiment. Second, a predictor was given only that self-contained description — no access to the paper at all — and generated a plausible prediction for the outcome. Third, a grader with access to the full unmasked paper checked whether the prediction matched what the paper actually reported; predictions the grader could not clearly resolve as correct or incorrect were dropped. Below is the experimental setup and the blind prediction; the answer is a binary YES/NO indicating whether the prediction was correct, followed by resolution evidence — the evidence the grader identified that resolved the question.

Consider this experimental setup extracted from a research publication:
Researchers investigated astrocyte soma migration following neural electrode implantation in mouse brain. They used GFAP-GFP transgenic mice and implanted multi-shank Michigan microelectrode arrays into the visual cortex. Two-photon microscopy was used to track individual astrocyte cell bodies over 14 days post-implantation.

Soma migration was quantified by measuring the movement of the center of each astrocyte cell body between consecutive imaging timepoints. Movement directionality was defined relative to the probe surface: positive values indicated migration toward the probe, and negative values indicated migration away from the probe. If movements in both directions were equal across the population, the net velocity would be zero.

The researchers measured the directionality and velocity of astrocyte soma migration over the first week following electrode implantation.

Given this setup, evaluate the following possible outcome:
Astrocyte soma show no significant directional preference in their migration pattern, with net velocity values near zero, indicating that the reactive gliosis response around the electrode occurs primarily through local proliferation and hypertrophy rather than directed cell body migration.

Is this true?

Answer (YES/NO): NO